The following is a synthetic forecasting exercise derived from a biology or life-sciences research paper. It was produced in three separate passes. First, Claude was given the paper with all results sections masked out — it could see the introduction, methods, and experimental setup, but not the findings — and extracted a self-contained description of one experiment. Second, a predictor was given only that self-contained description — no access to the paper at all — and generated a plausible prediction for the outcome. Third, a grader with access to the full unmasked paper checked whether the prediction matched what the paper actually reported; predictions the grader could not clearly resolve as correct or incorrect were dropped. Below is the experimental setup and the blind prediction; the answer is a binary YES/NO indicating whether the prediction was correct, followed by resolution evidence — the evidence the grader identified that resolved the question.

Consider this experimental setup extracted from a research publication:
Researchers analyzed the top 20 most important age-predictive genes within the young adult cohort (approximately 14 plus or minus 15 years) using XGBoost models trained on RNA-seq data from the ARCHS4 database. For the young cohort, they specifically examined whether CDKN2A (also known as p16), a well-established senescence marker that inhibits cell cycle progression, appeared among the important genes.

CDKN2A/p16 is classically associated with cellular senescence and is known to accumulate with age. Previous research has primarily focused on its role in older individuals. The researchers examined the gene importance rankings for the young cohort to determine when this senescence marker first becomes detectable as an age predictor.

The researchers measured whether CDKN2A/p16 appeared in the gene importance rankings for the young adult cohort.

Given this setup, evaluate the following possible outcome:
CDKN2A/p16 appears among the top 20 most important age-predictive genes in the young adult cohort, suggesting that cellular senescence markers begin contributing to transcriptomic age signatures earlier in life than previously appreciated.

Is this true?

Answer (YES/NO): NO